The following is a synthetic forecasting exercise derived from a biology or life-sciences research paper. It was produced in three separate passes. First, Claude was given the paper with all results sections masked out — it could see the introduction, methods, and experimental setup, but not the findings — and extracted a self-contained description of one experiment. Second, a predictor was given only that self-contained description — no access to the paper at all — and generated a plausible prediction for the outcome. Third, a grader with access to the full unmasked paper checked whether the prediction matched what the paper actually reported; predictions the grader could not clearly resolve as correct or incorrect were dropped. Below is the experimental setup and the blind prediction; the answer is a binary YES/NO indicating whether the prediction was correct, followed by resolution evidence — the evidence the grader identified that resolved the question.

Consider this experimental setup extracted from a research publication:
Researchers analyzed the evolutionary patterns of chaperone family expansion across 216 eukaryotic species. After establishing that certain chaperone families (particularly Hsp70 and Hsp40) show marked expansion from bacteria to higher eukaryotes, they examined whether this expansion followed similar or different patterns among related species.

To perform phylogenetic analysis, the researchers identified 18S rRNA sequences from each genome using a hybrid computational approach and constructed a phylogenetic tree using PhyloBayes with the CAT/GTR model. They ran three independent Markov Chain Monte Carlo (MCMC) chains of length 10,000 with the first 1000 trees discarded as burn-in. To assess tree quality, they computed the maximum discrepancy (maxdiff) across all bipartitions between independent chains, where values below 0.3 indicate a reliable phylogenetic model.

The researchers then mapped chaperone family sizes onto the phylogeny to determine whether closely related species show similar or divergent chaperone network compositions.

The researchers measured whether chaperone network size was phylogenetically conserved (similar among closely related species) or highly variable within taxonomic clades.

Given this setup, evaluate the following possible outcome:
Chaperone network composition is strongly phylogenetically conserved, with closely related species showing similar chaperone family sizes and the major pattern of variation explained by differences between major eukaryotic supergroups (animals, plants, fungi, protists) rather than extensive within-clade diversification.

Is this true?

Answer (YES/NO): NO